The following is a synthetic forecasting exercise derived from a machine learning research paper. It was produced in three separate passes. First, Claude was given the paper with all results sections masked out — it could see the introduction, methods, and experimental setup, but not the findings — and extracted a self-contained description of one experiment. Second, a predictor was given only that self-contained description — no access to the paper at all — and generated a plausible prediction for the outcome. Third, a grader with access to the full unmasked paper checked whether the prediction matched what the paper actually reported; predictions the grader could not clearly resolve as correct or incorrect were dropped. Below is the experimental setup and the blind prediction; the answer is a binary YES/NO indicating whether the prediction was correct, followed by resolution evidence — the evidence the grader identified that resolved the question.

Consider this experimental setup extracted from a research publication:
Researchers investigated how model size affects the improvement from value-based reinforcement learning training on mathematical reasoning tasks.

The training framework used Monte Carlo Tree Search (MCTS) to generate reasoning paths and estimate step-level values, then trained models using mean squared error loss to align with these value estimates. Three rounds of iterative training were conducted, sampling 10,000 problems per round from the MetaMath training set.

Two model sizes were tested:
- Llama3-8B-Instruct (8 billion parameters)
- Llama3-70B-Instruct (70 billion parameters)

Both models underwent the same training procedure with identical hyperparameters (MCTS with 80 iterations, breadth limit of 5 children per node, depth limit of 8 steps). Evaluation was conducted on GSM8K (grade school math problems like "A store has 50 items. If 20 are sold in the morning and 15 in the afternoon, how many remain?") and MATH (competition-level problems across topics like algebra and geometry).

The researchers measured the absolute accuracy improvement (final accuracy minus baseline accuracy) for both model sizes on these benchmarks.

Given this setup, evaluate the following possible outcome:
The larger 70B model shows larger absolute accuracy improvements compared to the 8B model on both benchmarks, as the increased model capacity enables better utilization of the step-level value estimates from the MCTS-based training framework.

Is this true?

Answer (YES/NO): NO